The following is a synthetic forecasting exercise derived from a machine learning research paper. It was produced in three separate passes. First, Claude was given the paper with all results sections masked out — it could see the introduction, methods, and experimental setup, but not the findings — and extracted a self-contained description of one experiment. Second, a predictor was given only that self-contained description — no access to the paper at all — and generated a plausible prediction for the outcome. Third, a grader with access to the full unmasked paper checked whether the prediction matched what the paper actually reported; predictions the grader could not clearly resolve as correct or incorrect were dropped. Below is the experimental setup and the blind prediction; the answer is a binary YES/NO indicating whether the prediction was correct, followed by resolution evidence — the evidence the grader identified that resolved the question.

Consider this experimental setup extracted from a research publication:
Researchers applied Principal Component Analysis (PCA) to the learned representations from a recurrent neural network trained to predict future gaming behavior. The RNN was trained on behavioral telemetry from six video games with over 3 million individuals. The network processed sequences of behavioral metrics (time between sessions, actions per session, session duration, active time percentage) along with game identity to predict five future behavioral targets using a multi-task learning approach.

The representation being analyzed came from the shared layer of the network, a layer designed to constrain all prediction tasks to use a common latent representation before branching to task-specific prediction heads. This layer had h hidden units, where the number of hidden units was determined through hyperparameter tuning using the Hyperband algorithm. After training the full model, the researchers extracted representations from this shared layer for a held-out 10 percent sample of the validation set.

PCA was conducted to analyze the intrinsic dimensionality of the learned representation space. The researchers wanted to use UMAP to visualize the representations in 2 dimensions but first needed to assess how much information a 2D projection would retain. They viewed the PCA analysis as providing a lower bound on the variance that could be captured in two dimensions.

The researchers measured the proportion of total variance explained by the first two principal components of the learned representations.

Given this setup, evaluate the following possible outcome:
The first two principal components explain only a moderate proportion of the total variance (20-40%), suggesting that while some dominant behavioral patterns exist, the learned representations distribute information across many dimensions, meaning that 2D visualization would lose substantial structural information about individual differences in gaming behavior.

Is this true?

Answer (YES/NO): NO